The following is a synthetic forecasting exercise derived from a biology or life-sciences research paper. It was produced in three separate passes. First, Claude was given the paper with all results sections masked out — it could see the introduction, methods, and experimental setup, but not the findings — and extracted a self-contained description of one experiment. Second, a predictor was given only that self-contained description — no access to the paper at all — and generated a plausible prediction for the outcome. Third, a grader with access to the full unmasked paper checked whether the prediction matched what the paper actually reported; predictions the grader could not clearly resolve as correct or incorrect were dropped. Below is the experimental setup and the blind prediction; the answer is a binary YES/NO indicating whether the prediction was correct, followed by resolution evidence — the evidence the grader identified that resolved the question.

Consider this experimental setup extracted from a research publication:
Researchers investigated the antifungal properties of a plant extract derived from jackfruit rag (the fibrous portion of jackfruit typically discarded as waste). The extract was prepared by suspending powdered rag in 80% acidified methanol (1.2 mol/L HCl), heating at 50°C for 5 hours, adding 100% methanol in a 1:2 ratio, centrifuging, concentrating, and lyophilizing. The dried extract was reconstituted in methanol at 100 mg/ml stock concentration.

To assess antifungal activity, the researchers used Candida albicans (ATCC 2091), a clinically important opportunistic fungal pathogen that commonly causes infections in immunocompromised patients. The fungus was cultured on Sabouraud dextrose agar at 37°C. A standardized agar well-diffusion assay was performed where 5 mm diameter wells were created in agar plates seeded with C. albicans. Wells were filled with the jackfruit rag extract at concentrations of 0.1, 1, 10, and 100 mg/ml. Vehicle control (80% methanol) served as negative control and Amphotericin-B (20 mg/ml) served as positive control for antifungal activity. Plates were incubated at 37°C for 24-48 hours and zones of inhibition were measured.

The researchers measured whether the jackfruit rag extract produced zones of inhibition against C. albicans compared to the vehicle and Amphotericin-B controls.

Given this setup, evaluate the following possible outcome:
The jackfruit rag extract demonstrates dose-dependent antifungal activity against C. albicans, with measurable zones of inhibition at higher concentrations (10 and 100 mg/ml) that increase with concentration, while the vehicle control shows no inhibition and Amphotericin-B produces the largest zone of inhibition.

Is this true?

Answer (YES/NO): NO